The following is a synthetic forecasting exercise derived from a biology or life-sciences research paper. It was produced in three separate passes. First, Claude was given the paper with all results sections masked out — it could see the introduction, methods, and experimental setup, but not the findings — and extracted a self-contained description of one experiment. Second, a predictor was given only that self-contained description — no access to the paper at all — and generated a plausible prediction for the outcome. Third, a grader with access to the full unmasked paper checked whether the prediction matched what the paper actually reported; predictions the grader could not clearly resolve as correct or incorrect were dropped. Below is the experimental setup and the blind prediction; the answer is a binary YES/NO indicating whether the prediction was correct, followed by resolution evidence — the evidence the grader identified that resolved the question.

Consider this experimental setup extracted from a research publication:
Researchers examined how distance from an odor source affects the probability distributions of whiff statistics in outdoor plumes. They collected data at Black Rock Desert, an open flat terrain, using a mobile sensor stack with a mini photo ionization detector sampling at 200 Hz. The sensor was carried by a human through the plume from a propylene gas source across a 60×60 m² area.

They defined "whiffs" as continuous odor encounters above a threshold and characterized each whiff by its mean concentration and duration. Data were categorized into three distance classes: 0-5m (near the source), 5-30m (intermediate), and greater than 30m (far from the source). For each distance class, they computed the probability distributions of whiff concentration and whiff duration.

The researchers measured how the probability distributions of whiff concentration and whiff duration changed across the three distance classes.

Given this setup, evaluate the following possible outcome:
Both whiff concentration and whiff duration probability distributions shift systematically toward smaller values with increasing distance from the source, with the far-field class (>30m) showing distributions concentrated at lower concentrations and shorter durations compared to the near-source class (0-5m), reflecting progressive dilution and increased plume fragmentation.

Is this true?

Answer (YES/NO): YES